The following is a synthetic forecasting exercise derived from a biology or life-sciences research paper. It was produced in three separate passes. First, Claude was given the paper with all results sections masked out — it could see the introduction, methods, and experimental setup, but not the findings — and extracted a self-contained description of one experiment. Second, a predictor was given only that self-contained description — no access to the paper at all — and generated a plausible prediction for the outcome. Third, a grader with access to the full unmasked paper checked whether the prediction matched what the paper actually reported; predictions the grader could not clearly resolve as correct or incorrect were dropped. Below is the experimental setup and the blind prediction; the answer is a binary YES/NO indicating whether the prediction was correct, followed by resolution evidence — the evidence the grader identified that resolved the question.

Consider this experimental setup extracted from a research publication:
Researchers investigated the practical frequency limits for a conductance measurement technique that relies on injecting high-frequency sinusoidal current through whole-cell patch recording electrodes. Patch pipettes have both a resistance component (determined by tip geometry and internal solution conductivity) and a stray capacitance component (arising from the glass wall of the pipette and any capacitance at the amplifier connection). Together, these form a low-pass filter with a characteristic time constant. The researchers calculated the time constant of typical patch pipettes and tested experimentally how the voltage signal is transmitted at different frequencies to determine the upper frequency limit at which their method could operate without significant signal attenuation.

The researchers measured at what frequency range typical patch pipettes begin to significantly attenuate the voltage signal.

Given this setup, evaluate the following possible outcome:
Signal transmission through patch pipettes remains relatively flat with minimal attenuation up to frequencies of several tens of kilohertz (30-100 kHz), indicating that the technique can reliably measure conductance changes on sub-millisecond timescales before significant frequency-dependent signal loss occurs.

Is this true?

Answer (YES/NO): NO